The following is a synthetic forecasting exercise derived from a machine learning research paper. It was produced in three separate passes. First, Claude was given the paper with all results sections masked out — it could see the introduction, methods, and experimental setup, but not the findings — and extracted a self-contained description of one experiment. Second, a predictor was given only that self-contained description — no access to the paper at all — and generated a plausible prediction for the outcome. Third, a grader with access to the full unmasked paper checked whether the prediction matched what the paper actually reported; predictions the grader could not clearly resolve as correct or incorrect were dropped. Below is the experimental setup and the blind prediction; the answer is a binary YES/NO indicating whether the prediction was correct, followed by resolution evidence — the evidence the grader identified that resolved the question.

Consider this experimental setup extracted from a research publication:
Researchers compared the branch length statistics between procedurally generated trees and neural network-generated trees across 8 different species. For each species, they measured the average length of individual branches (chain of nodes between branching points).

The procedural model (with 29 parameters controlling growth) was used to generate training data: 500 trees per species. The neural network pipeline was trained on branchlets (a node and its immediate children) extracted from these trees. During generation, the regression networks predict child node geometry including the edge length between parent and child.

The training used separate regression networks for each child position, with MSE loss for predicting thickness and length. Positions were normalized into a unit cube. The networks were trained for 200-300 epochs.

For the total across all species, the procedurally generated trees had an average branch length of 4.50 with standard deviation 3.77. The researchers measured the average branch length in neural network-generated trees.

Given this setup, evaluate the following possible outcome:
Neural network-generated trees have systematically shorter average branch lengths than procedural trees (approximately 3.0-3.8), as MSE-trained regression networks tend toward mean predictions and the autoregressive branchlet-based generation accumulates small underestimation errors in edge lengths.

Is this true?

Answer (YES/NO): NO